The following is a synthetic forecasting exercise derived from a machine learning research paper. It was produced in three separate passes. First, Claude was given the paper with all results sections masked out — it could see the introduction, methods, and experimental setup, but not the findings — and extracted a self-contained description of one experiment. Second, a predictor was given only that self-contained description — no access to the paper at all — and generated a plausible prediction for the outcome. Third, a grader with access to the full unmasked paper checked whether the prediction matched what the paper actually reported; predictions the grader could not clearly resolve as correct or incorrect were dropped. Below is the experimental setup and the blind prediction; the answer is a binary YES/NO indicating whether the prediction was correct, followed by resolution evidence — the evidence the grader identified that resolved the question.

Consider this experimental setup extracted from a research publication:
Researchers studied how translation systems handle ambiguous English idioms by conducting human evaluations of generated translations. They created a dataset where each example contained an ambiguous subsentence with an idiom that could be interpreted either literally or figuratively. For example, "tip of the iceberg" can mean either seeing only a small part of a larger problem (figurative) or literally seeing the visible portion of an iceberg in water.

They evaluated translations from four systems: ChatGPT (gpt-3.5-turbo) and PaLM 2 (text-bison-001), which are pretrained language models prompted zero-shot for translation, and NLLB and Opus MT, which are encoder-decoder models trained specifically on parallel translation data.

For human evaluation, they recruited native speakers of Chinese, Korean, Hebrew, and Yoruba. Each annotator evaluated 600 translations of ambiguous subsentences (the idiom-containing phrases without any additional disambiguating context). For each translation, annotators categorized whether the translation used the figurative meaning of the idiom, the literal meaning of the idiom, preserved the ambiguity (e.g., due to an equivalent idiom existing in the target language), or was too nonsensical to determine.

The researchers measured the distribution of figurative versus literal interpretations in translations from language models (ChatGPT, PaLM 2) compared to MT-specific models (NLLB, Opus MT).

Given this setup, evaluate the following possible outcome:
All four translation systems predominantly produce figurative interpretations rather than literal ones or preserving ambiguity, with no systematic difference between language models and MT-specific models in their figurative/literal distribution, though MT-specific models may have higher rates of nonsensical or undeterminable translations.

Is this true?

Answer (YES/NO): NO